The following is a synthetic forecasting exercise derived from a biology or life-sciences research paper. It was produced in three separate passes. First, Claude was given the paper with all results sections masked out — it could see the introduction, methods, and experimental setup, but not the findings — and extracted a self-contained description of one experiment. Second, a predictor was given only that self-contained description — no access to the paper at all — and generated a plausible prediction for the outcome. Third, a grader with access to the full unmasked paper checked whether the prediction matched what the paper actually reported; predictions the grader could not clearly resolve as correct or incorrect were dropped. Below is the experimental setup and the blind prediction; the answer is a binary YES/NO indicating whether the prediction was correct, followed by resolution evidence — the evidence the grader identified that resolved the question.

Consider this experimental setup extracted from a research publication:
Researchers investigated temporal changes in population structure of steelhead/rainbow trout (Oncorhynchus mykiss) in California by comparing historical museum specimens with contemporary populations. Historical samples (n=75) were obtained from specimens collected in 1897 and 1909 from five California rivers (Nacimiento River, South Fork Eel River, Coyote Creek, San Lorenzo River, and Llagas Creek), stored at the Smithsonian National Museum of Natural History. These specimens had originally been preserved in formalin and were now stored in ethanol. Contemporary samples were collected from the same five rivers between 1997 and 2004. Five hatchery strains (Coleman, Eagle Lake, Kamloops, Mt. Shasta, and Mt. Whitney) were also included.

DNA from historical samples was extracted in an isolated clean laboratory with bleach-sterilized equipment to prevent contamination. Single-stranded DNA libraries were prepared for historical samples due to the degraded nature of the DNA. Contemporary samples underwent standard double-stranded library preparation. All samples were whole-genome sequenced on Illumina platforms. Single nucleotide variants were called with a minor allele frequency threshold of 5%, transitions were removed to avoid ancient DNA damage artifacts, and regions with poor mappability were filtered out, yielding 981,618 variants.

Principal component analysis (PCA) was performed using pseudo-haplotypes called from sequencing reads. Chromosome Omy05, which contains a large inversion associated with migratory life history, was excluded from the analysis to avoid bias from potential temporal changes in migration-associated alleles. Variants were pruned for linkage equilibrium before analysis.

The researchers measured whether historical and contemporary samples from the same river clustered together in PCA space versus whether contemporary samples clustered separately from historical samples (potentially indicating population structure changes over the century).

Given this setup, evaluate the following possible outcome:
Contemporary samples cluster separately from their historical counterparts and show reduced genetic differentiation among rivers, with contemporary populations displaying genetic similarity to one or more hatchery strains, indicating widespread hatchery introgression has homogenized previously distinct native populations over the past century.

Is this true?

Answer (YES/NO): NO